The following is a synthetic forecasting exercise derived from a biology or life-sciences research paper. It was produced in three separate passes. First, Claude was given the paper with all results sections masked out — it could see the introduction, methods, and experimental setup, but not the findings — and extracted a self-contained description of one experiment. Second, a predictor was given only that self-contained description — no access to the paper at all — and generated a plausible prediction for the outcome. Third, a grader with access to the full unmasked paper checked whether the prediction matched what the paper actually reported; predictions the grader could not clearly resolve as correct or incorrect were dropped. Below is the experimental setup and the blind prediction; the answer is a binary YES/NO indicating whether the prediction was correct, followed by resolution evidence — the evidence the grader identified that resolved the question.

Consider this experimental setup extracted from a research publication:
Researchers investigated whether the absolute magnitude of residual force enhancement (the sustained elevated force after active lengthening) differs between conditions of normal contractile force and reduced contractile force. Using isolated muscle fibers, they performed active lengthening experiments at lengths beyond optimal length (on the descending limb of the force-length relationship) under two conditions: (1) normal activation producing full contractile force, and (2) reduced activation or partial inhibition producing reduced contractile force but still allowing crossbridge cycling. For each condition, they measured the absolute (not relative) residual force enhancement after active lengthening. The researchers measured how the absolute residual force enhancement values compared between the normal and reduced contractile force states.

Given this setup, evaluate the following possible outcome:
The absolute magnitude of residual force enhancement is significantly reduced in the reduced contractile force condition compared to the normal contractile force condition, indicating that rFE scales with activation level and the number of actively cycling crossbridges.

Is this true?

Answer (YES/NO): NO